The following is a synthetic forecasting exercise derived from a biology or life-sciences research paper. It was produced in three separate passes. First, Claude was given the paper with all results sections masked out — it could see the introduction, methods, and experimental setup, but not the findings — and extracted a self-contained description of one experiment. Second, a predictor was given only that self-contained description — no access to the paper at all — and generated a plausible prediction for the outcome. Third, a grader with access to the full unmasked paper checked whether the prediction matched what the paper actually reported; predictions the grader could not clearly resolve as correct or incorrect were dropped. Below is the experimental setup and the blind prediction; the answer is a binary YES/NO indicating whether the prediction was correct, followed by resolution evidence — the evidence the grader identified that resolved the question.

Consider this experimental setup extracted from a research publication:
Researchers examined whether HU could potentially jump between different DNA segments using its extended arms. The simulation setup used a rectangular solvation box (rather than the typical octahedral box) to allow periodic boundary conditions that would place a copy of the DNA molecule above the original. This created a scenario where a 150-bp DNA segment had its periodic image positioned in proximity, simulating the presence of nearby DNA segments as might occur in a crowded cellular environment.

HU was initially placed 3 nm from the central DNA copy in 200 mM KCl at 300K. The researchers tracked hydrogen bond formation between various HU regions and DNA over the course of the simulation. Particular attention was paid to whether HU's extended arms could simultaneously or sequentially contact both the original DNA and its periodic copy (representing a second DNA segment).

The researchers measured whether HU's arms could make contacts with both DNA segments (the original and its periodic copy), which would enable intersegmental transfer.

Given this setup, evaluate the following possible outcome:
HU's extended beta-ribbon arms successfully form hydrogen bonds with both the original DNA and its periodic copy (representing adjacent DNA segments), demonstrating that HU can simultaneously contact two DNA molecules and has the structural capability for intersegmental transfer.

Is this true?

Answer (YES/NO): NO